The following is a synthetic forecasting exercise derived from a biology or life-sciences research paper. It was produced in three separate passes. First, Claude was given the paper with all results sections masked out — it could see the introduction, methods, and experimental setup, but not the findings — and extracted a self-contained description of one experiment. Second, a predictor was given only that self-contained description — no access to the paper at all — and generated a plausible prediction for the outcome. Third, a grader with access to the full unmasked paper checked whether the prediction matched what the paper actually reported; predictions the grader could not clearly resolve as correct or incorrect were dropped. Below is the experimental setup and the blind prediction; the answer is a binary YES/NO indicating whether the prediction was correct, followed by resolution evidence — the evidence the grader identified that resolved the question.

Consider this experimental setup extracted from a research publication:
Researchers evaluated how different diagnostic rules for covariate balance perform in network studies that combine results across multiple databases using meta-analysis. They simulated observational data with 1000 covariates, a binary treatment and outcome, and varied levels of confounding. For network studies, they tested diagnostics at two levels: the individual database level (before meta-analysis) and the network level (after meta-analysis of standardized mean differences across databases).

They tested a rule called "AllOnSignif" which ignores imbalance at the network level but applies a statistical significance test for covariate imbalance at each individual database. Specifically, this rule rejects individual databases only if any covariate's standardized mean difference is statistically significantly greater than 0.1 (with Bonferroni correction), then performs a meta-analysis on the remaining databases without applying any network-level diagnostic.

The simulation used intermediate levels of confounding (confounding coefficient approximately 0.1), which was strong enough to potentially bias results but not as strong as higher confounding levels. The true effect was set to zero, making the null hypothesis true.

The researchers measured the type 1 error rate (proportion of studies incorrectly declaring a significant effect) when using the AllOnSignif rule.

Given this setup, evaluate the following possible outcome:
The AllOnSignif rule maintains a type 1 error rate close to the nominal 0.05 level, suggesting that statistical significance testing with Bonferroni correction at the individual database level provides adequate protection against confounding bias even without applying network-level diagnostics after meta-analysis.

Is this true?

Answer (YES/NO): NO